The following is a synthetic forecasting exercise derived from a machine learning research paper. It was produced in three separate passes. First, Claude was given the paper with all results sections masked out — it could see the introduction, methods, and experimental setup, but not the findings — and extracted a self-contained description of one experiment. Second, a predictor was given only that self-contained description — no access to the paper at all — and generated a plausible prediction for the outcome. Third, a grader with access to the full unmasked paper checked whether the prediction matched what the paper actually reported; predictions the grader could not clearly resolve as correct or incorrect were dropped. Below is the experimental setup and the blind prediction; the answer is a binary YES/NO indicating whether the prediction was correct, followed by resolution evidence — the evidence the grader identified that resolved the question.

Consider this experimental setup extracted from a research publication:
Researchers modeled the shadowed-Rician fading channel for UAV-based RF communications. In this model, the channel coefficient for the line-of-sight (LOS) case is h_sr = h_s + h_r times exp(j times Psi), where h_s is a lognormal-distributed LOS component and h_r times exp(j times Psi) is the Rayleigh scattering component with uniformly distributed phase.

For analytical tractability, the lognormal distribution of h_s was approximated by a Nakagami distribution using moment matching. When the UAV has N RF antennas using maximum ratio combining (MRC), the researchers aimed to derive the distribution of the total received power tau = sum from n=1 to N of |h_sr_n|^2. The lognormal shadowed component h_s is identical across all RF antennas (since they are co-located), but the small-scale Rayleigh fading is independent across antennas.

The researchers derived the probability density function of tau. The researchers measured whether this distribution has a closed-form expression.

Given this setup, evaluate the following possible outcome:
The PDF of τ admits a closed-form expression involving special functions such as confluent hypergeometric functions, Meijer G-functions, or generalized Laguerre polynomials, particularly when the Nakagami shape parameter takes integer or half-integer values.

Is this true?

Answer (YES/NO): YES